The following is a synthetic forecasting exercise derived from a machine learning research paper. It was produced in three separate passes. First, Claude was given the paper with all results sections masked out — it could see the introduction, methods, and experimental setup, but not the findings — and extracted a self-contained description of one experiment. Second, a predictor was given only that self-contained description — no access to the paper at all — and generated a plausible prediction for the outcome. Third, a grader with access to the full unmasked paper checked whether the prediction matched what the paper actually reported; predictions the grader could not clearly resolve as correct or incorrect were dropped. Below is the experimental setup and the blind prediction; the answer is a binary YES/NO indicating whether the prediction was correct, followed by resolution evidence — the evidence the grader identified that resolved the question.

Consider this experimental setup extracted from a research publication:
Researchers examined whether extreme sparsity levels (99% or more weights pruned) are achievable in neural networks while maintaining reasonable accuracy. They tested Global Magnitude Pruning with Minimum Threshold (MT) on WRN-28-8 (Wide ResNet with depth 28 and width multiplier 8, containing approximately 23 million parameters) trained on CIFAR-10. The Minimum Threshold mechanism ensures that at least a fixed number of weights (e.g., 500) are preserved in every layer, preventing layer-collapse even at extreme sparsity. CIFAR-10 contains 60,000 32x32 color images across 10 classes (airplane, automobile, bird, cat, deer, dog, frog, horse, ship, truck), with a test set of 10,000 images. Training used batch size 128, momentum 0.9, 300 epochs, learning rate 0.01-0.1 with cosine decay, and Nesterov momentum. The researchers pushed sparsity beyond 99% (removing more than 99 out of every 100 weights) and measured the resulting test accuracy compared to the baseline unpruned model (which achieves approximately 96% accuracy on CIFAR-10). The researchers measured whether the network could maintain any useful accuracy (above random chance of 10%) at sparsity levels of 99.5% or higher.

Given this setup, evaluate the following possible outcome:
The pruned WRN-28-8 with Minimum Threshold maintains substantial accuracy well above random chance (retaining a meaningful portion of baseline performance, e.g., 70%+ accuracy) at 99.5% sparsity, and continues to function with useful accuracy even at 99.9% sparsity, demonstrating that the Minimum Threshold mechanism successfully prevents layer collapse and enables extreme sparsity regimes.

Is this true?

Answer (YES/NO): NO